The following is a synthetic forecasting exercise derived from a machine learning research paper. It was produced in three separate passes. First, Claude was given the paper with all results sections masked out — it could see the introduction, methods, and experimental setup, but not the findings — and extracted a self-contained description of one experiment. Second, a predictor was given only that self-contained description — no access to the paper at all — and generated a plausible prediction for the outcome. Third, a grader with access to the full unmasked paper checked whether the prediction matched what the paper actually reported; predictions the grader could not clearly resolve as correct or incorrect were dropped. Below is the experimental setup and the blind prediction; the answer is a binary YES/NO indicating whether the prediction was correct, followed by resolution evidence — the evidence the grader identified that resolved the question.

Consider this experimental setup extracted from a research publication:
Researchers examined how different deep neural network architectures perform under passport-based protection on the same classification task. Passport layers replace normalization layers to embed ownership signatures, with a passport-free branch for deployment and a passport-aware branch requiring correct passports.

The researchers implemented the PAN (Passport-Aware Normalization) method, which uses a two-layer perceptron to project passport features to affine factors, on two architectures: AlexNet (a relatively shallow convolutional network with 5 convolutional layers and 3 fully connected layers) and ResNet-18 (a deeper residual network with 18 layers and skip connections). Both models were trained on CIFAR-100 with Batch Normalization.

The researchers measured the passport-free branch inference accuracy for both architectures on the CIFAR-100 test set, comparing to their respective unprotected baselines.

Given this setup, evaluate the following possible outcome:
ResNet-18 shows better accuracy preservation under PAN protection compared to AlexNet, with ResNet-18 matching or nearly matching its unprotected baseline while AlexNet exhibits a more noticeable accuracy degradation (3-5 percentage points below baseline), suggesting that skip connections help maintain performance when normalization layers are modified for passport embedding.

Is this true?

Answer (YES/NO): NO